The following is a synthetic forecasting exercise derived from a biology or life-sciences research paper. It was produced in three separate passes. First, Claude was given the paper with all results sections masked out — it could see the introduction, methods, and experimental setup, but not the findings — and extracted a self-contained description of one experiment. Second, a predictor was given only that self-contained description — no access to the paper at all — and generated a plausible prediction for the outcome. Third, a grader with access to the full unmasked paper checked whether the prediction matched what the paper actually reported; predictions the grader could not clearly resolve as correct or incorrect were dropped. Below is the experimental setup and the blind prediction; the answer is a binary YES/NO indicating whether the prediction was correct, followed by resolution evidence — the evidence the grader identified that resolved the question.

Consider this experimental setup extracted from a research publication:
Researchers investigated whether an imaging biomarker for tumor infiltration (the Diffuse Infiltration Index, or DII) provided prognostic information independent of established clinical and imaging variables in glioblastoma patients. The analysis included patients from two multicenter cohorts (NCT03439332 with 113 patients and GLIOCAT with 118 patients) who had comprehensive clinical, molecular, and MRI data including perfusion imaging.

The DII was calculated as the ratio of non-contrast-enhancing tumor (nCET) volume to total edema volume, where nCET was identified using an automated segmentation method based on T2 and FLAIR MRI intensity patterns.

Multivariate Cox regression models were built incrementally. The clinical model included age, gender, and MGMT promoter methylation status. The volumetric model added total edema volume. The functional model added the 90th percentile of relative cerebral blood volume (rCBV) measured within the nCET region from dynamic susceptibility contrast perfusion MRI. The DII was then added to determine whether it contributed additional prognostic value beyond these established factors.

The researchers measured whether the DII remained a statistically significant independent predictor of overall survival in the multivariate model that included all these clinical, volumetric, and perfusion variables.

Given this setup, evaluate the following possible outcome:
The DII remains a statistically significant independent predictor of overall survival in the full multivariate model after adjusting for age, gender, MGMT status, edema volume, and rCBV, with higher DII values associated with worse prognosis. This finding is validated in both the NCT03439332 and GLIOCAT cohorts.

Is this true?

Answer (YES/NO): NO